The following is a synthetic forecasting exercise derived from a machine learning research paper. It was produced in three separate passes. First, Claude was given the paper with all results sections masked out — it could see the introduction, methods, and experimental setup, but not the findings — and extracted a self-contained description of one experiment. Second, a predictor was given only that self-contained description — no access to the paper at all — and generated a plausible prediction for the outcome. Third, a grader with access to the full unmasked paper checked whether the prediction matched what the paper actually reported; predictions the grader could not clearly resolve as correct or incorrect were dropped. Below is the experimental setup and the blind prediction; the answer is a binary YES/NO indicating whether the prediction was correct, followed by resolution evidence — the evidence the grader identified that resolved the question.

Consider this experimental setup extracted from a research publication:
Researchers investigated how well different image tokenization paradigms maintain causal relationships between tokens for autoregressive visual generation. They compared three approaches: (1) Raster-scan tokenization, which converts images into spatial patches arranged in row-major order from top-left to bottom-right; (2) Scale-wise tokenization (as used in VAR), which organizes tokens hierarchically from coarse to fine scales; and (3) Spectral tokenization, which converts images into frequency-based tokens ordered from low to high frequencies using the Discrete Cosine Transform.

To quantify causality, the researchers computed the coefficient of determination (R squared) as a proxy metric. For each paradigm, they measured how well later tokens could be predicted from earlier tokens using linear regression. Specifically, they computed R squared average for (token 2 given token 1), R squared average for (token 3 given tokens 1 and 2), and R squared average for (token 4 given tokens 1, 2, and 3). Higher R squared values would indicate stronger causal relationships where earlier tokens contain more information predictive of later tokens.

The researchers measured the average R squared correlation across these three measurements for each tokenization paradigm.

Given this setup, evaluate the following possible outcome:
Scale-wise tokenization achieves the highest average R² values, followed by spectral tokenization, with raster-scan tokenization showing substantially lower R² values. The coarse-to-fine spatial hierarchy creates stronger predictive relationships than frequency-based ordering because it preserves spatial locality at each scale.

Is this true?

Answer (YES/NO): NO